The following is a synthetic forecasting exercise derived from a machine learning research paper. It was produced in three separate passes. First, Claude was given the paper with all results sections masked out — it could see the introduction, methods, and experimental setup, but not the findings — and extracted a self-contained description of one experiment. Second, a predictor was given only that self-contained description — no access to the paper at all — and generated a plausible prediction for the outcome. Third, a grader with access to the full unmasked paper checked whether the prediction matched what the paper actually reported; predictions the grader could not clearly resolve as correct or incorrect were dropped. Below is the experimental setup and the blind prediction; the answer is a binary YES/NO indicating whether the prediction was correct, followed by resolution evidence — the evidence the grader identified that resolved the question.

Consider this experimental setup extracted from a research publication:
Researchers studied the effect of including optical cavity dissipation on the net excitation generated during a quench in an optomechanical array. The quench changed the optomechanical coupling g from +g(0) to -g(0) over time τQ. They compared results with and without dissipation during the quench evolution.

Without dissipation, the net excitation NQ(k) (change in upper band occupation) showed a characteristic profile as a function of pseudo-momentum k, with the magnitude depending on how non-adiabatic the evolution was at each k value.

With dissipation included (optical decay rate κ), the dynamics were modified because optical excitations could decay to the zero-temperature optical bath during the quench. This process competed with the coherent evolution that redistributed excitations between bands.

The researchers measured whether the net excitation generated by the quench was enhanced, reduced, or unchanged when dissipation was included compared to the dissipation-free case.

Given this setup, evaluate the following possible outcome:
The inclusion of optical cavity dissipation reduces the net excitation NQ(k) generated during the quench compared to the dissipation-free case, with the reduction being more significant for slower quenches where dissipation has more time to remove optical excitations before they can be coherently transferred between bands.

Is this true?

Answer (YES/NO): YES